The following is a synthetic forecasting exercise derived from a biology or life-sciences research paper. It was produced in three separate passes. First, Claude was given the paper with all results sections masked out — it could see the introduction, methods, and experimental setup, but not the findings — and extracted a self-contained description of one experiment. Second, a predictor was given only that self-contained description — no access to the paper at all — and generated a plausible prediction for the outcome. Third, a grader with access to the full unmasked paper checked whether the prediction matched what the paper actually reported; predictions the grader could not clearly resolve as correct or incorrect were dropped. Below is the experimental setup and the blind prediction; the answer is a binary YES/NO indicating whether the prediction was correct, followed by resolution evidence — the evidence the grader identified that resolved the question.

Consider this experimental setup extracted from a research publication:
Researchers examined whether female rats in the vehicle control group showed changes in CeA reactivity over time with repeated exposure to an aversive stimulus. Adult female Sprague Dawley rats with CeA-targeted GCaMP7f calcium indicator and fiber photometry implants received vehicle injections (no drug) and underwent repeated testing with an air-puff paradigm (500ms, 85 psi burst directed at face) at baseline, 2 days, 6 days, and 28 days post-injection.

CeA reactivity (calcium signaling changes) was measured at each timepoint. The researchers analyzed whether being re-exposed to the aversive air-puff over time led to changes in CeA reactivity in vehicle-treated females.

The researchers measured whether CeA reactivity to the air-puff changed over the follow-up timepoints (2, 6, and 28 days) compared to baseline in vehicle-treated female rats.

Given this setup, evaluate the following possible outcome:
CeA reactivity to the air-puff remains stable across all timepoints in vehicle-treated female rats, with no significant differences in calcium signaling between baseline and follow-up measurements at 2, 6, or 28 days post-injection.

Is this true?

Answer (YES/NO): NO